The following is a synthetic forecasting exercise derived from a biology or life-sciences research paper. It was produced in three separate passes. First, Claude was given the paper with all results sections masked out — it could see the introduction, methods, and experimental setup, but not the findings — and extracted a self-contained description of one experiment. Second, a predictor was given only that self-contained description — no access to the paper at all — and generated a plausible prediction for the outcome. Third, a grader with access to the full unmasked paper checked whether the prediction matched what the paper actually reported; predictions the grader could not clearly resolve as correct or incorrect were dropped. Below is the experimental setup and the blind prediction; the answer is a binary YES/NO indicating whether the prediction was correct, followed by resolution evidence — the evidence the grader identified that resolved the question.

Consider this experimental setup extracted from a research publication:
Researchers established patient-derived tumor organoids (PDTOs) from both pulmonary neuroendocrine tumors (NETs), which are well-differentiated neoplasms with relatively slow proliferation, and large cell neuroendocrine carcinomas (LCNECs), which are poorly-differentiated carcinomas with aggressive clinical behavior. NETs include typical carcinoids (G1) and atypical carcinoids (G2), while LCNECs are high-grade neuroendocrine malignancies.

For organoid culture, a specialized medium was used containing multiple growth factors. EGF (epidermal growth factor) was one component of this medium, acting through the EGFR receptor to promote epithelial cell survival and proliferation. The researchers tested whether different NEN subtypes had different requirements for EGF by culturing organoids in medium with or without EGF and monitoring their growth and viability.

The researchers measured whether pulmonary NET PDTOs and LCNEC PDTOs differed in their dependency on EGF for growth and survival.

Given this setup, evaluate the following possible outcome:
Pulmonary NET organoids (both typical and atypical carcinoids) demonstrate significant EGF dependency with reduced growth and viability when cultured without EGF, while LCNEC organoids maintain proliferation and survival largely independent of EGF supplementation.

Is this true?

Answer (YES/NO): YES